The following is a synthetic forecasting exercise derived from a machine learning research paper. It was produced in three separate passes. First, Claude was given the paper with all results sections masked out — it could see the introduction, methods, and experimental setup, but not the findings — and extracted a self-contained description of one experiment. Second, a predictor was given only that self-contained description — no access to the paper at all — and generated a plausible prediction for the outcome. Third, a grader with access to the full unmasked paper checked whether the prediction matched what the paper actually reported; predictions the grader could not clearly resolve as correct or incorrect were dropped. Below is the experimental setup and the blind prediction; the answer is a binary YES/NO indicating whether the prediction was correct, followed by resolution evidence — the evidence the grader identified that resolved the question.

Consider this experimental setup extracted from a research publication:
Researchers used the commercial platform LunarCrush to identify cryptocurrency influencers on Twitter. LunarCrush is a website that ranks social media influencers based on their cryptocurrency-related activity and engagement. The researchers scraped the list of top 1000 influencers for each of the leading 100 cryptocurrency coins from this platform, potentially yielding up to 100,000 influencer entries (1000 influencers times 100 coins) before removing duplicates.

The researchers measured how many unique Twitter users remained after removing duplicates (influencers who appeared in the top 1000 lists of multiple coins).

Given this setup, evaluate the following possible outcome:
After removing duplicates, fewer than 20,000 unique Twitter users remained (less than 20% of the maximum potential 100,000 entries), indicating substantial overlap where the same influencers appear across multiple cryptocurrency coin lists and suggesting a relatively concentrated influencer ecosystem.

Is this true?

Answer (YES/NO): NO